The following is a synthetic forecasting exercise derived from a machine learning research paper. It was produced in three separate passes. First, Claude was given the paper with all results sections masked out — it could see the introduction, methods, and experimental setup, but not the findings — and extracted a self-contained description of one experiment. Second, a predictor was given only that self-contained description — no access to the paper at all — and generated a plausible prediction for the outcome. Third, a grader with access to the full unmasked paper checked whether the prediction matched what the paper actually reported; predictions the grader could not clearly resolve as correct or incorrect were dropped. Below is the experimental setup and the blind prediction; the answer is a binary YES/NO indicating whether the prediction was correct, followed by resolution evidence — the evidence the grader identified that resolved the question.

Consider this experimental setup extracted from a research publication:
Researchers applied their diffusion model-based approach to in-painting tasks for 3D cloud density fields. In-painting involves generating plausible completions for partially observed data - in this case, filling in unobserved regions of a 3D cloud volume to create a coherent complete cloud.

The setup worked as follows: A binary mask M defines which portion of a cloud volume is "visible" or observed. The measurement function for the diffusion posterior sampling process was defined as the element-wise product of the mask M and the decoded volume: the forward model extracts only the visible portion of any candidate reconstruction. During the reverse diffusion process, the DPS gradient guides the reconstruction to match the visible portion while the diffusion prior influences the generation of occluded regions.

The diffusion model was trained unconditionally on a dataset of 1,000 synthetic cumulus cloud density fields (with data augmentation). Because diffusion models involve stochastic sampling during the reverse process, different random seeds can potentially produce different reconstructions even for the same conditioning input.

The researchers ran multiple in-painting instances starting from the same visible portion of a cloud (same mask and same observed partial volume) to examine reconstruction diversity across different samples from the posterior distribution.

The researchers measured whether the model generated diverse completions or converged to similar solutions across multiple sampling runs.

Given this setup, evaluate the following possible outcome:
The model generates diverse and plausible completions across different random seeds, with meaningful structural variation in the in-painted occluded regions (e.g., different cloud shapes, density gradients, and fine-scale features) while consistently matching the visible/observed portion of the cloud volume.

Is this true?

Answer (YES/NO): YES